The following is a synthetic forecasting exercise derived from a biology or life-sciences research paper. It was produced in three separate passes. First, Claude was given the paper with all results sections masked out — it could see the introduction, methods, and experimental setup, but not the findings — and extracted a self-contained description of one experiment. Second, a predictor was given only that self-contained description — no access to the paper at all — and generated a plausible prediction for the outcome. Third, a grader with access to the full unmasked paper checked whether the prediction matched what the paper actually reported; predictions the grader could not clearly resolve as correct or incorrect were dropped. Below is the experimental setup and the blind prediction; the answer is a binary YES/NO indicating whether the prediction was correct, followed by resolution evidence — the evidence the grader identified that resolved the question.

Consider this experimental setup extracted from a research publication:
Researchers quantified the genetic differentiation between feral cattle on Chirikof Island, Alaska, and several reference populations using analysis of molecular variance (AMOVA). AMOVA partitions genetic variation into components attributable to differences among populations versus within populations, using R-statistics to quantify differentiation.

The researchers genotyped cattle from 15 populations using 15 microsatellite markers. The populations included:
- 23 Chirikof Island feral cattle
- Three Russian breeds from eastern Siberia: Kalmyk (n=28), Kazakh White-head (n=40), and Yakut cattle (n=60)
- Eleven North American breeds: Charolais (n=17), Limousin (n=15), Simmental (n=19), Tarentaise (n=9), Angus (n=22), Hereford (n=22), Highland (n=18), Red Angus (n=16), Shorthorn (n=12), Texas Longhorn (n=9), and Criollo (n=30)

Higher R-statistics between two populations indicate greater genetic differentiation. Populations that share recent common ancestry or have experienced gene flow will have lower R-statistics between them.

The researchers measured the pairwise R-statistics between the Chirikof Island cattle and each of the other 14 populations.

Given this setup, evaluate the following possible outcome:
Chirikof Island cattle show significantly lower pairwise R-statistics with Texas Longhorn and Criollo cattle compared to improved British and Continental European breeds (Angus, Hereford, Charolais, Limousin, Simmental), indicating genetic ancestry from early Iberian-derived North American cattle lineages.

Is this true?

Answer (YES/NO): NO